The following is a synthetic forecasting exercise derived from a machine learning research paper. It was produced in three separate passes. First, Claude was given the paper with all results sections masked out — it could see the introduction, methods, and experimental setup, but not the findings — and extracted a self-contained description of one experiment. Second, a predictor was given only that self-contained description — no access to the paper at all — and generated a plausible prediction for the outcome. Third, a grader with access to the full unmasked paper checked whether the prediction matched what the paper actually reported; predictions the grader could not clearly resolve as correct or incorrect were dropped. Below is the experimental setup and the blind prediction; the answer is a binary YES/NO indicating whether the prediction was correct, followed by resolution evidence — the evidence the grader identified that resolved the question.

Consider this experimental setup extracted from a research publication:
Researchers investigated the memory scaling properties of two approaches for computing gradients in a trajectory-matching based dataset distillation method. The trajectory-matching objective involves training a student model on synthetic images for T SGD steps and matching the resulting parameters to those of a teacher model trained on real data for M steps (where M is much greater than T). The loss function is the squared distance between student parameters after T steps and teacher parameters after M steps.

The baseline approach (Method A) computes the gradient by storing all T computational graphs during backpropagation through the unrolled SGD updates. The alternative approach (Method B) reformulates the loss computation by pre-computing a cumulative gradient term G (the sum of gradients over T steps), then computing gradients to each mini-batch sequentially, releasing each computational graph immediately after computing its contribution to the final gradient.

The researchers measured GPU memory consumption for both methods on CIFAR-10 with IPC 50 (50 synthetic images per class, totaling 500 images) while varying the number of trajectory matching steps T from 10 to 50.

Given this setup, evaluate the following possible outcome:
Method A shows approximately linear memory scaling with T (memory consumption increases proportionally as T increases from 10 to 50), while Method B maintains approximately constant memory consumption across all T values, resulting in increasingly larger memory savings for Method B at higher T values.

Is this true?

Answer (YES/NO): YES